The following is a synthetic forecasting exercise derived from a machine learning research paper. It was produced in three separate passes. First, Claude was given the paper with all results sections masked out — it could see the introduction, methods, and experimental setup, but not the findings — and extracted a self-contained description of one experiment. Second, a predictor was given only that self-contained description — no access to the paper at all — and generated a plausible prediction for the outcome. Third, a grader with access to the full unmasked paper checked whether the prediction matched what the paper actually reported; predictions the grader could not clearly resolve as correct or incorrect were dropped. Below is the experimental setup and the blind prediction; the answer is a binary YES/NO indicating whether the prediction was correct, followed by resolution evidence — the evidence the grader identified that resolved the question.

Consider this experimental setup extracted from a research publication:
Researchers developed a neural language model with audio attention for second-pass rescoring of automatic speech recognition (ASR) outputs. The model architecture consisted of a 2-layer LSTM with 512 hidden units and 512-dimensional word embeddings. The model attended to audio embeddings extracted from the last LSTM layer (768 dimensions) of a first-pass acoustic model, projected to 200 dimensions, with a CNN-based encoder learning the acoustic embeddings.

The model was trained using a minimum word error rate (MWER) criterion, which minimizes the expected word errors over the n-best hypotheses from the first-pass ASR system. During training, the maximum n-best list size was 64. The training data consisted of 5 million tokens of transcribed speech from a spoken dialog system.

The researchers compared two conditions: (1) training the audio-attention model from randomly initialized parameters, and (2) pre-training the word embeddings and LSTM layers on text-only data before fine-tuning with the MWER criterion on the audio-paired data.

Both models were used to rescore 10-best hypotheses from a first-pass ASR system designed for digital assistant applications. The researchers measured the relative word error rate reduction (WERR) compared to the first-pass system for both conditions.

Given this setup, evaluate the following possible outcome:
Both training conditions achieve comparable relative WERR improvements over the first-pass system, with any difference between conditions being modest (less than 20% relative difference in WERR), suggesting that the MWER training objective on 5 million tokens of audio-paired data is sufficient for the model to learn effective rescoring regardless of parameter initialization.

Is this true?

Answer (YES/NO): YES